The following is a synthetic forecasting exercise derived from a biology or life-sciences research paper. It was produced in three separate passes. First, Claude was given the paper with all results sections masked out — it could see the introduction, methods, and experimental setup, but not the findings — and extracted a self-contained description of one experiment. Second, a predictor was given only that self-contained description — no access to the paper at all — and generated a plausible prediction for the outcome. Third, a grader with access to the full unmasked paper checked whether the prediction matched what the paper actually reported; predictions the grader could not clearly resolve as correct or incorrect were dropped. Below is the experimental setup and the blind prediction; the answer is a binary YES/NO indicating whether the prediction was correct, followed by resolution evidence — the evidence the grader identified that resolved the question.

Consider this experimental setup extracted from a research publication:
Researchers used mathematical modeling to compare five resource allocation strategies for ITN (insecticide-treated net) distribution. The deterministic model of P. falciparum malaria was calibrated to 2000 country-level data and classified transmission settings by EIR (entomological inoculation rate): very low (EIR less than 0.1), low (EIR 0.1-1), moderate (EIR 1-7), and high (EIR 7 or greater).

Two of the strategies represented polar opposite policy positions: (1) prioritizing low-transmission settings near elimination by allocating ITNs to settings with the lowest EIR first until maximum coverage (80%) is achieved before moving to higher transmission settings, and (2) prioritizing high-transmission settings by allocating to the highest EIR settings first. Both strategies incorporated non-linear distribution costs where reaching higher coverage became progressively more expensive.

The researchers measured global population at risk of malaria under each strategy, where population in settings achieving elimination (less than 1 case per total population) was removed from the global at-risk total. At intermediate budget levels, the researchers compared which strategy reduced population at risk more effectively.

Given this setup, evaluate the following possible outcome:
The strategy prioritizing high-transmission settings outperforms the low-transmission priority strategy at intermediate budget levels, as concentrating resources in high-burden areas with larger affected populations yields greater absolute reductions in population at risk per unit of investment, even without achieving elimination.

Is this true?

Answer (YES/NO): NO